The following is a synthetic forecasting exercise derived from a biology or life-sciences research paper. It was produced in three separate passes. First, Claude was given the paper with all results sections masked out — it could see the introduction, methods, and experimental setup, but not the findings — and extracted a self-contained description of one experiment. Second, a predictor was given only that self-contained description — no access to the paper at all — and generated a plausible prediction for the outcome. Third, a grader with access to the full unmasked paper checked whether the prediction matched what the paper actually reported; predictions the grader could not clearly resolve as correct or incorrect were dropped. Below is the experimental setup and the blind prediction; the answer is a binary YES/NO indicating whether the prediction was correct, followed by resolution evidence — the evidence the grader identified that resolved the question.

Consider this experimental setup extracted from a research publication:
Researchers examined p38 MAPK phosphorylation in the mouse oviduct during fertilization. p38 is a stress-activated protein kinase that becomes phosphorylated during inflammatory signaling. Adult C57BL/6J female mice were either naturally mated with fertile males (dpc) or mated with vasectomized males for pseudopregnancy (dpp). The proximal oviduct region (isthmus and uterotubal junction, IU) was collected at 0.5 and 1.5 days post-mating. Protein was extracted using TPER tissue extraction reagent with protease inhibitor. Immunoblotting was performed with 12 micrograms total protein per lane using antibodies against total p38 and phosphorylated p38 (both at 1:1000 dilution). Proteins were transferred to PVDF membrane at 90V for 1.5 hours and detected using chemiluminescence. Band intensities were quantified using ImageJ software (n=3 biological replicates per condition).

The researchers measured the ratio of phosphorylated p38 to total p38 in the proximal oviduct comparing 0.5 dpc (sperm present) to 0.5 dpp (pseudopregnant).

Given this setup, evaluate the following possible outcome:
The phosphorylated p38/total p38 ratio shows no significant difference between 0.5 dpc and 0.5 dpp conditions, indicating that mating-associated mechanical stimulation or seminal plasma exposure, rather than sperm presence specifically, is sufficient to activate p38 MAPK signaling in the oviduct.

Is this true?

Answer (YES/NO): NO